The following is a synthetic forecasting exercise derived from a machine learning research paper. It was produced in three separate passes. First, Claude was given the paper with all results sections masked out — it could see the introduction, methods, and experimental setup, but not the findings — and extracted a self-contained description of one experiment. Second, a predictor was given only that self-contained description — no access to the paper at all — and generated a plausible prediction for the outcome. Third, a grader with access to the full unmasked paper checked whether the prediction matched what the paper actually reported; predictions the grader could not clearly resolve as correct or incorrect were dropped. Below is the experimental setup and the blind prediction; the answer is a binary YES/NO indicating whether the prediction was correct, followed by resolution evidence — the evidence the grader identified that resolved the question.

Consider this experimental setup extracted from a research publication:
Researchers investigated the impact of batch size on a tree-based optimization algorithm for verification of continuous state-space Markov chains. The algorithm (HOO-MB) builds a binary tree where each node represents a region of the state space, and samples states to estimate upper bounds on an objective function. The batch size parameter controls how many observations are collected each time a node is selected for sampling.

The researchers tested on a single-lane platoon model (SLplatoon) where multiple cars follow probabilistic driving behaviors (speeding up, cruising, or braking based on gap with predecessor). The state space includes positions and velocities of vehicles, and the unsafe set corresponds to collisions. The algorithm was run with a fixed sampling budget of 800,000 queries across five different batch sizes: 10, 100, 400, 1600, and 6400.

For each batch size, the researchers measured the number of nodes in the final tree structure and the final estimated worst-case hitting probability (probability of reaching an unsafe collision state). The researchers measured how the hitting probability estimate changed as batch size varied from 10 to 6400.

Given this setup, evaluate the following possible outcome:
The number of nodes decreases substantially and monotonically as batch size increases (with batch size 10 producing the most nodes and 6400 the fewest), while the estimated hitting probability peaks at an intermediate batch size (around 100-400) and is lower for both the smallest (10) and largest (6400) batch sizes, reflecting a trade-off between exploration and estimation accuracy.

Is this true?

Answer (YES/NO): YES